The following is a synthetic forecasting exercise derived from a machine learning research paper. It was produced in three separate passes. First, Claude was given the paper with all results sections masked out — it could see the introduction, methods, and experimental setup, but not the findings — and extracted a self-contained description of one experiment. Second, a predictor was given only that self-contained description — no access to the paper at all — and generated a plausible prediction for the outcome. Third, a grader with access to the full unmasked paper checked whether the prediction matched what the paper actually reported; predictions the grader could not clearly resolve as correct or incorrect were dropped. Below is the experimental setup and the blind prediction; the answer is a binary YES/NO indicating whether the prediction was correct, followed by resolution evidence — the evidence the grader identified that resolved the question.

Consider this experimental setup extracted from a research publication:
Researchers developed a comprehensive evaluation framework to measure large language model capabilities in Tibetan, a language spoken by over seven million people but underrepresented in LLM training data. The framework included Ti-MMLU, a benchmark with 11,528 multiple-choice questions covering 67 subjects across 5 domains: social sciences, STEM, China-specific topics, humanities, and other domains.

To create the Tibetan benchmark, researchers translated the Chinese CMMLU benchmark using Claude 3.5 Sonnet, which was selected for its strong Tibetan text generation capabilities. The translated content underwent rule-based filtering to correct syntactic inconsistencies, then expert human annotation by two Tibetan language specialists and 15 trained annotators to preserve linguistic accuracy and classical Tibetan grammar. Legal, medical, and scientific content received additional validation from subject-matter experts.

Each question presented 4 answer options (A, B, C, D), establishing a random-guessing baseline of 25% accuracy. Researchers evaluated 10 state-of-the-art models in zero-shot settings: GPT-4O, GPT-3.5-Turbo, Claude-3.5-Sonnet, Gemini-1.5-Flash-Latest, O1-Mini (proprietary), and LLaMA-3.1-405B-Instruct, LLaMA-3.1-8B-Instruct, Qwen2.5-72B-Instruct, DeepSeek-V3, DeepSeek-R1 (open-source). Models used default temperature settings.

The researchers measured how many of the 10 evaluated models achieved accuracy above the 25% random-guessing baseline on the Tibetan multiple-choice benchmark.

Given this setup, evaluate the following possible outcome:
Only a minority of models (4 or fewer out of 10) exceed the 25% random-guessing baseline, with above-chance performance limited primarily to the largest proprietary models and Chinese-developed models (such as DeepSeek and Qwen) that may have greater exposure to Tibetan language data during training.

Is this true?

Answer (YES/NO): NO